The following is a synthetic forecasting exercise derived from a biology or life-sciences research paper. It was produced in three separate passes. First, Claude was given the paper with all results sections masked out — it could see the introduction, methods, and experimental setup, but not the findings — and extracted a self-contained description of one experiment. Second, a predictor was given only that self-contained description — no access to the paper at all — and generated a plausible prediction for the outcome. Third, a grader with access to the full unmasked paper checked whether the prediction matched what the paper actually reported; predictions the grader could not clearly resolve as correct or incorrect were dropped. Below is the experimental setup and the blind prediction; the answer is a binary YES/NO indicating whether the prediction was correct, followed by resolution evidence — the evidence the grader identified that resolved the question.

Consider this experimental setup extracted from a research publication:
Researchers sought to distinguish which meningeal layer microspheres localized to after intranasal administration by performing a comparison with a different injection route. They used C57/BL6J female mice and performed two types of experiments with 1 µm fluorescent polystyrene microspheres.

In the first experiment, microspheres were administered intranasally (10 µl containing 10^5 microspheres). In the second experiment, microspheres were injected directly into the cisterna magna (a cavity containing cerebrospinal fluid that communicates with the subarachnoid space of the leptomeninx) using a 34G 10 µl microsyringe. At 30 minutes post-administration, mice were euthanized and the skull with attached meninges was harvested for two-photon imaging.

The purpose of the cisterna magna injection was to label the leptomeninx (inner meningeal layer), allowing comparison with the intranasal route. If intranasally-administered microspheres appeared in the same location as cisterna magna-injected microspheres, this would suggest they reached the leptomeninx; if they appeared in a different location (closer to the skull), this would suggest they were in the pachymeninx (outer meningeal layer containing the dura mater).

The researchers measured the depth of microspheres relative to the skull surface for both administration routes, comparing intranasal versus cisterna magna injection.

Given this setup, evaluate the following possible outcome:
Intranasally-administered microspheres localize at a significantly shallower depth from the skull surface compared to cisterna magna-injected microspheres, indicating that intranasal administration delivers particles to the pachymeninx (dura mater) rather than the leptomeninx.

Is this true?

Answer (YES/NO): YES